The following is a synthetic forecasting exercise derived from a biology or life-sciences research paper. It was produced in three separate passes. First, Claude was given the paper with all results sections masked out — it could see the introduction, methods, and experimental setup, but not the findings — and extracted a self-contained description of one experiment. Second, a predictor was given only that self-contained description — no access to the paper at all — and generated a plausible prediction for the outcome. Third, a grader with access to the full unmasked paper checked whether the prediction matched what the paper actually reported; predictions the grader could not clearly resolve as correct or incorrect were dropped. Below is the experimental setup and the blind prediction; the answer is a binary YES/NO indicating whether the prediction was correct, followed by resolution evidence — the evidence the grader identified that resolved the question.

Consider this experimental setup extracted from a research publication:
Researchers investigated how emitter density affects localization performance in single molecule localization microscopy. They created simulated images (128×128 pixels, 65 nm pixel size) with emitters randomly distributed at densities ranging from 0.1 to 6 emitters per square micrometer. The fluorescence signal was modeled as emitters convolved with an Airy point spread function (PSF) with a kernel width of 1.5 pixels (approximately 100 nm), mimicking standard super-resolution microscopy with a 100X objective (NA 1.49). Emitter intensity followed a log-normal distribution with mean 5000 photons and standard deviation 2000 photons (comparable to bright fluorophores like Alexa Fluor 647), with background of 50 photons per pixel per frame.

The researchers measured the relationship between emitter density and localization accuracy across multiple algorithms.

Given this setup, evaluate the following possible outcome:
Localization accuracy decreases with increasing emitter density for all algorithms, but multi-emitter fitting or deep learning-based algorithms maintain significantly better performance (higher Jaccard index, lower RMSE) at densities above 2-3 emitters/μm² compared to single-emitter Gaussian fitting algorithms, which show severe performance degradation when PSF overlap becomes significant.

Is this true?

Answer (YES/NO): NO